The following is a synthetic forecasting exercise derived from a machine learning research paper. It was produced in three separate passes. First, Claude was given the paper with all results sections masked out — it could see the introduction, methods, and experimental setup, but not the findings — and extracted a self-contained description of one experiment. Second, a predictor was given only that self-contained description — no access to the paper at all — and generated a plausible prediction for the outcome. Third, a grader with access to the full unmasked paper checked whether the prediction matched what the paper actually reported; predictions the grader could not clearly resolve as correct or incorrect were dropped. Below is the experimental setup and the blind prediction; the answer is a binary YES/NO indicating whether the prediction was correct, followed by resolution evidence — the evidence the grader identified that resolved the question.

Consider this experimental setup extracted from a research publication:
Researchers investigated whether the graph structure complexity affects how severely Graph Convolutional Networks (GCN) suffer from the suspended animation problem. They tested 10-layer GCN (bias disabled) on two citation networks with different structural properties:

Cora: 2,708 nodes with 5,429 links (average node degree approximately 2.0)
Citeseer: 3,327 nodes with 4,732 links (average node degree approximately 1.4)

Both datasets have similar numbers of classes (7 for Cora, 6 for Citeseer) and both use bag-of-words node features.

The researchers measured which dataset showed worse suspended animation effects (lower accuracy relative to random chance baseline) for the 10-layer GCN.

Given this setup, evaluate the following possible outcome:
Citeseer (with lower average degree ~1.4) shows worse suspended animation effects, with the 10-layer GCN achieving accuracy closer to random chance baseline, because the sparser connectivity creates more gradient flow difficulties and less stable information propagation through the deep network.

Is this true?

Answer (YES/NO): NO